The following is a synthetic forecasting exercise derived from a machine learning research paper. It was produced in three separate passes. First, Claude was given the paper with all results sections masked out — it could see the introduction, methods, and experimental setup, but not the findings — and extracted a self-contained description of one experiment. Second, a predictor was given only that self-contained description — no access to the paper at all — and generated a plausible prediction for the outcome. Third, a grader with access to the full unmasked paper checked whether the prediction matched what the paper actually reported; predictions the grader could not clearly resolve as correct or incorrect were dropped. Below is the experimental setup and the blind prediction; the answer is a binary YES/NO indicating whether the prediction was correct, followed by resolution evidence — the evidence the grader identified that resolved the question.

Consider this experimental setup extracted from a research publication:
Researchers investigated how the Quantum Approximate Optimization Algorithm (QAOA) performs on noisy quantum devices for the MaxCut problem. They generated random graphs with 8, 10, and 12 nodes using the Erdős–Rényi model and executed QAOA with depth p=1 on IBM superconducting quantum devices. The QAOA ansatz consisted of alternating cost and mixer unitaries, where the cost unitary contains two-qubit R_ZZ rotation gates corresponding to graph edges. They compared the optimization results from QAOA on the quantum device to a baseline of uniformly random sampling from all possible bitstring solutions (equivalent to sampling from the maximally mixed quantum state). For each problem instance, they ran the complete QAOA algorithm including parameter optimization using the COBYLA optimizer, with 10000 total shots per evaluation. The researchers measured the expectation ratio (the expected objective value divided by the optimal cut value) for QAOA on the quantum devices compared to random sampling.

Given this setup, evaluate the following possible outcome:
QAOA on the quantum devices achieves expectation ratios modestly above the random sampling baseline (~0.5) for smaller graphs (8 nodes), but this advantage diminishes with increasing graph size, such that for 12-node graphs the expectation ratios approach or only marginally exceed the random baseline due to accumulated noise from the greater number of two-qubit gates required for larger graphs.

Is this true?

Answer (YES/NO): NO